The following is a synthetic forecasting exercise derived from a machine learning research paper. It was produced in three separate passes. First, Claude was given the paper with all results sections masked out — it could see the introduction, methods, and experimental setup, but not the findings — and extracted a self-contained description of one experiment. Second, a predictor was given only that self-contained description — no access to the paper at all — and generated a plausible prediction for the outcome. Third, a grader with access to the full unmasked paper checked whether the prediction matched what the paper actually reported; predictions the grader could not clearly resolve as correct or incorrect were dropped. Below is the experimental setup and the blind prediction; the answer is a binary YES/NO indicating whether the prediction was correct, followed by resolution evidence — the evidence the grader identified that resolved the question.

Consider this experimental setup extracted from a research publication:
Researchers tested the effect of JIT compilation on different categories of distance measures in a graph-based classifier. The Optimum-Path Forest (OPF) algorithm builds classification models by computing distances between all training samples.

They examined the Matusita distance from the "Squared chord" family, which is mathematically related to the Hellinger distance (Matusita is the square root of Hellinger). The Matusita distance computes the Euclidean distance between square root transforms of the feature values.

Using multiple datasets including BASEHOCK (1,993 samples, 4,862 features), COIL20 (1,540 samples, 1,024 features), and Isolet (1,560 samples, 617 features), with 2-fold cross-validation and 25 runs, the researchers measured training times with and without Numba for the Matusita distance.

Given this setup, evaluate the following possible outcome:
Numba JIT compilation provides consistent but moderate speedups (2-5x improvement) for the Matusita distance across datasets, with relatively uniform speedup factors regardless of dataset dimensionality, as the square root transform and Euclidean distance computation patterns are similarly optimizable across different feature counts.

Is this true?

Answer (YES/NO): NO